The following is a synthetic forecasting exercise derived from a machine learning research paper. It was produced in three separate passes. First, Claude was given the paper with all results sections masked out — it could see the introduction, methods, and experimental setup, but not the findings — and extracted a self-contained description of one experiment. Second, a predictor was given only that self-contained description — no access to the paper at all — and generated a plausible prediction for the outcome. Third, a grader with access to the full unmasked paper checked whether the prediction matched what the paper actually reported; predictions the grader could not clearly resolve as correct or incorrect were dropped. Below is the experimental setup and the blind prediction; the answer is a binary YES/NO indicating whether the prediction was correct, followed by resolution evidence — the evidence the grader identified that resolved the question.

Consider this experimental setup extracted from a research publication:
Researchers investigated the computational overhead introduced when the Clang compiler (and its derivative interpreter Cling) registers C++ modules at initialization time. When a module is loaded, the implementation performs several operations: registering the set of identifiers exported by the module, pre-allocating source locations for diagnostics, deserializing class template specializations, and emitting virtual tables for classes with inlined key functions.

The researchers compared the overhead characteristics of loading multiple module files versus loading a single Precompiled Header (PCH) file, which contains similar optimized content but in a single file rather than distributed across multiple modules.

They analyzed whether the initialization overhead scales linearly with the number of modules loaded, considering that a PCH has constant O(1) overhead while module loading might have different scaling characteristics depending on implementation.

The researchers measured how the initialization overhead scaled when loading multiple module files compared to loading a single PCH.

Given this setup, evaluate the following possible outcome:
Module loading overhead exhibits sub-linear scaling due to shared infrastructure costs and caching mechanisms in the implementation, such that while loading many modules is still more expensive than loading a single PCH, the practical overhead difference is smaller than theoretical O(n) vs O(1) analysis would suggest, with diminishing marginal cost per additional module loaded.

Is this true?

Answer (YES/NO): NO